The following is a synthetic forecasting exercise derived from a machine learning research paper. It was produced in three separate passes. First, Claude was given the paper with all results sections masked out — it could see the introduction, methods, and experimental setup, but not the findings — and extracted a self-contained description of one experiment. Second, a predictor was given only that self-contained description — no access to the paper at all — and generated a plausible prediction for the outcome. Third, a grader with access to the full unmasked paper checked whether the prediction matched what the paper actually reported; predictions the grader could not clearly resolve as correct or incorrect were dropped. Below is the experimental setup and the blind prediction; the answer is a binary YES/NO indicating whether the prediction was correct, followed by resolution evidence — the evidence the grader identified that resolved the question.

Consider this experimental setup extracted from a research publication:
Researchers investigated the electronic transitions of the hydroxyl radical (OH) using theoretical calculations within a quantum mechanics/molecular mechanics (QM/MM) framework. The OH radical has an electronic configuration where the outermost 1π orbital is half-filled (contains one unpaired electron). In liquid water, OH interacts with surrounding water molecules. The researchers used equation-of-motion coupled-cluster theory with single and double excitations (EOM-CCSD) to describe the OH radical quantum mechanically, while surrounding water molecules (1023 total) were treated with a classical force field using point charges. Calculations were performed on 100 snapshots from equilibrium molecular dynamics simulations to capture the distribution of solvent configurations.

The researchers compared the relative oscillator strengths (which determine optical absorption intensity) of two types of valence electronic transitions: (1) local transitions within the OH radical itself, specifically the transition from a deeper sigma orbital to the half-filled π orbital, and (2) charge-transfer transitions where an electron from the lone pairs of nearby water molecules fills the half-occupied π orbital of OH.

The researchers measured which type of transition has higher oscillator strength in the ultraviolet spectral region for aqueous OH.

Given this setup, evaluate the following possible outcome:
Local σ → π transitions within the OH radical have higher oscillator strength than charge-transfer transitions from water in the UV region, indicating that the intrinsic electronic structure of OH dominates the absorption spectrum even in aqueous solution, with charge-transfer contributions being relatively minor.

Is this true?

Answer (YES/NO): NO